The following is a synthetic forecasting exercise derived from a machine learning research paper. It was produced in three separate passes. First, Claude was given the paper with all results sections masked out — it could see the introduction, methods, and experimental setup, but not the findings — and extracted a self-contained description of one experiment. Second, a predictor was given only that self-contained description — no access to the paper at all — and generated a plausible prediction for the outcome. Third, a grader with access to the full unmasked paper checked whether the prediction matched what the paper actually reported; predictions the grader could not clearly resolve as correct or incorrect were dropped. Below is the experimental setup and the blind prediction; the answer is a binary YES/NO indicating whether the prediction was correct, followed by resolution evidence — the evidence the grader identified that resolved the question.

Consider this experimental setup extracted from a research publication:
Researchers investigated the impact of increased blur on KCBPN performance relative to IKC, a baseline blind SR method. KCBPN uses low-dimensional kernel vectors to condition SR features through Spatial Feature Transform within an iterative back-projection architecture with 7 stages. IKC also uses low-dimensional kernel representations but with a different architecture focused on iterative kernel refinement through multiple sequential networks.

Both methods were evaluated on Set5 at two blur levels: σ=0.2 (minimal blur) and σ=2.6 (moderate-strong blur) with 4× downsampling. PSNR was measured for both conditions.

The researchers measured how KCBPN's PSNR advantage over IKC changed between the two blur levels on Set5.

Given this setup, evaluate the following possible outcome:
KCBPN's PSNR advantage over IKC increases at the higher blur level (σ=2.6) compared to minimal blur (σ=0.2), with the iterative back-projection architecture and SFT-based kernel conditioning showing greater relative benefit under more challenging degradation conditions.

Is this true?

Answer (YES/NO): NO